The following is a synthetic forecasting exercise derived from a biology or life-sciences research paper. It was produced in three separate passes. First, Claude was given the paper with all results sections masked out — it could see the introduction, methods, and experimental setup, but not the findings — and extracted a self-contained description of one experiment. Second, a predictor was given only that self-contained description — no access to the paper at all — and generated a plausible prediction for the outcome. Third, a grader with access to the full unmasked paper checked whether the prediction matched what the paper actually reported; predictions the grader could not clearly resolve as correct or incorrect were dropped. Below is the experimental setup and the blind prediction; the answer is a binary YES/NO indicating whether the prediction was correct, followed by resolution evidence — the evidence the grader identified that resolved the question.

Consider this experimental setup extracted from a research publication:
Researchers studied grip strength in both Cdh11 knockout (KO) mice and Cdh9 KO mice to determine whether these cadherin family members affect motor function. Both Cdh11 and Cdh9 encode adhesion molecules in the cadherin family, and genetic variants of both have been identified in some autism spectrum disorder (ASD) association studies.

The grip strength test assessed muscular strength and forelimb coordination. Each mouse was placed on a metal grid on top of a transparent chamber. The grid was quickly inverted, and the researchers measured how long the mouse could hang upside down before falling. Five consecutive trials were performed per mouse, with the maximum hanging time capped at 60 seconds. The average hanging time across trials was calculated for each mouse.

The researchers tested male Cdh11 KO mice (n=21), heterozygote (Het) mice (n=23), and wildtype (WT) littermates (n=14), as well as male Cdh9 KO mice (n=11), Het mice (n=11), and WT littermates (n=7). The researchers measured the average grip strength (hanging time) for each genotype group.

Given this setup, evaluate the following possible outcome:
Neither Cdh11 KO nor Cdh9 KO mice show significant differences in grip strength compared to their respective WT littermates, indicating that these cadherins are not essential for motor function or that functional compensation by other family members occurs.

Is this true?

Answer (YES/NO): NO